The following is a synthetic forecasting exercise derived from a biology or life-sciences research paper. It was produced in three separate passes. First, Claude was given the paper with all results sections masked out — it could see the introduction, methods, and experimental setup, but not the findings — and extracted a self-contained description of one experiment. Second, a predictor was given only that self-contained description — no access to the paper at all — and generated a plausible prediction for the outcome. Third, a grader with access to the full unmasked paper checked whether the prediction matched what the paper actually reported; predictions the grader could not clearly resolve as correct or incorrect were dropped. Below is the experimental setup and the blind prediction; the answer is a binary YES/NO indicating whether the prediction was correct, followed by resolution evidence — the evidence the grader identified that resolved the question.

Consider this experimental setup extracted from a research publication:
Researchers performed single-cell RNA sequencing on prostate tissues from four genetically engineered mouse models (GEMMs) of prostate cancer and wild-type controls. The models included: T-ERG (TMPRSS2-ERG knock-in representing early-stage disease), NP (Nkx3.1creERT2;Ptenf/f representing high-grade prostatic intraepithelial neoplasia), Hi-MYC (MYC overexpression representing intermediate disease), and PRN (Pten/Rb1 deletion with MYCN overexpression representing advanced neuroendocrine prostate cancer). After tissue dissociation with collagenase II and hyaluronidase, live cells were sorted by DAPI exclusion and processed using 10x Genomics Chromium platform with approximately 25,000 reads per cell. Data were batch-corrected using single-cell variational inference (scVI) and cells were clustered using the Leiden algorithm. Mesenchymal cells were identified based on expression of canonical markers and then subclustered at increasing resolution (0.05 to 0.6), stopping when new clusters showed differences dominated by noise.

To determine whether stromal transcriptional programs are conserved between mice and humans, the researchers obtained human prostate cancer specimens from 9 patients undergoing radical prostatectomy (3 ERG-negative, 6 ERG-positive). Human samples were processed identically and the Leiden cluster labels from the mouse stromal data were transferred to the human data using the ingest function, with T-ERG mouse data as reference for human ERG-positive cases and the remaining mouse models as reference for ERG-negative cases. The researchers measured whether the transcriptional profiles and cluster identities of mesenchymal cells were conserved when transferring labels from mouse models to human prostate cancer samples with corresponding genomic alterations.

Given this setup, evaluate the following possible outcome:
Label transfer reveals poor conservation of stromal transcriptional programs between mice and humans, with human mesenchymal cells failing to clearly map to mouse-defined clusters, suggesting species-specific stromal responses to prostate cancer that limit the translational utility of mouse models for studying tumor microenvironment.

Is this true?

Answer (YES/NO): NO